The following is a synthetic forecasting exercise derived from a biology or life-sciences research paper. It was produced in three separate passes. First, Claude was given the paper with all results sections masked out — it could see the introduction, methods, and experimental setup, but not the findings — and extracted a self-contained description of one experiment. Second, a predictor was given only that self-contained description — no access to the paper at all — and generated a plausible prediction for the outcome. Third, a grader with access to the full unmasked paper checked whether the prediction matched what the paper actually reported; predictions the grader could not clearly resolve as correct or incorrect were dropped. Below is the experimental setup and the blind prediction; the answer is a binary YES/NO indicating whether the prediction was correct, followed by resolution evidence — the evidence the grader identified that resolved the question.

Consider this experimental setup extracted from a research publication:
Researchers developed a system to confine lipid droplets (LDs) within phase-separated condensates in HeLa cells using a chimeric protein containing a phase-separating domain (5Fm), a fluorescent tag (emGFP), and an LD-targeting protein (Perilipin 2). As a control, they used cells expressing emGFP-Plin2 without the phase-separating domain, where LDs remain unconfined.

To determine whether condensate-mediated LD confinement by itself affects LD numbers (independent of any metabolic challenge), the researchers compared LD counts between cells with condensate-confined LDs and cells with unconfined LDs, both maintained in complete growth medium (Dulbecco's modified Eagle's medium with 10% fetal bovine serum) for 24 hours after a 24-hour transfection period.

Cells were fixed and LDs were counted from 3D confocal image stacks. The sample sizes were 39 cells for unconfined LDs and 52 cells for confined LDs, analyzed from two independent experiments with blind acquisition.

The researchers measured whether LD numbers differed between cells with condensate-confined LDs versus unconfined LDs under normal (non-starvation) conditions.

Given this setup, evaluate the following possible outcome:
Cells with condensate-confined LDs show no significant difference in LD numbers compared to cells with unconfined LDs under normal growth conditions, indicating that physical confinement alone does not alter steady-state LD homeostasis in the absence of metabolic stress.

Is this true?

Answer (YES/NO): NO